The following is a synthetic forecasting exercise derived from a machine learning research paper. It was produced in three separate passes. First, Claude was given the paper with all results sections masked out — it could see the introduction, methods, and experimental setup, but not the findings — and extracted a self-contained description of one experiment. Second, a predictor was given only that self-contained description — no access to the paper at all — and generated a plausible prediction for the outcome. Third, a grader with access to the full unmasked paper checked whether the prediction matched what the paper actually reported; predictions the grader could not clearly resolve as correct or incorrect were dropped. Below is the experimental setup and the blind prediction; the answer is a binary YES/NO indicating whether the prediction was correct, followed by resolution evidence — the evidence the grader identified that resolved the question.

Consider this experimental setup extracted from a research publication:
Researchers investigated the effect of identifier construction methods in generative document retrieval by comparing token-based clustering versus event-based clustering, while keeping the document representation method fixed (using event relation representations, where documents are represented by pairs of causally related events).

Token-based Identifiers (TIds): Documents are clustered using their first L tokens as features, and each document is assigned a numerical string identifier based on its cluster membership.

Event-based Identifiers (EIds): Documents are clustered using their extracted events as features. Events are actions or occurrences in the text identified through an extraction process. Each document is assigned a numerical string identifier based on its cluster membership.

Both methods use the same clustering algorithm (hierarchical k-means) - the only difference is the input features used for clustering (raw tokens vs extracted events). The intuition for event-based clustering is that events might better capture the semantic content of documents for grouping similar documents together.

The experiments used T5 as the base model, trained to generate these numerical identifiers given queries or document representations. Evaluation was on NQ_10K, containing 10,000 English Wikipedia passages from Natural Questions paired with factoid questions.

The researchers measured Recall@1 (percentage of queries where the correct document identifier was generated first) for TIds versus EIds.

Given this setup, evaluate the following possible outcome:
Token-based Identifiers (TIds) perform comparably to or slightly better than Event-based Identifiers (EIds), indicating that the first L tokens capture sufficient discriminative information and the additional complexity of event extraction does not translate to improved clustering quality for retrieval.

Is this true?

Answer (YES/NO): NO